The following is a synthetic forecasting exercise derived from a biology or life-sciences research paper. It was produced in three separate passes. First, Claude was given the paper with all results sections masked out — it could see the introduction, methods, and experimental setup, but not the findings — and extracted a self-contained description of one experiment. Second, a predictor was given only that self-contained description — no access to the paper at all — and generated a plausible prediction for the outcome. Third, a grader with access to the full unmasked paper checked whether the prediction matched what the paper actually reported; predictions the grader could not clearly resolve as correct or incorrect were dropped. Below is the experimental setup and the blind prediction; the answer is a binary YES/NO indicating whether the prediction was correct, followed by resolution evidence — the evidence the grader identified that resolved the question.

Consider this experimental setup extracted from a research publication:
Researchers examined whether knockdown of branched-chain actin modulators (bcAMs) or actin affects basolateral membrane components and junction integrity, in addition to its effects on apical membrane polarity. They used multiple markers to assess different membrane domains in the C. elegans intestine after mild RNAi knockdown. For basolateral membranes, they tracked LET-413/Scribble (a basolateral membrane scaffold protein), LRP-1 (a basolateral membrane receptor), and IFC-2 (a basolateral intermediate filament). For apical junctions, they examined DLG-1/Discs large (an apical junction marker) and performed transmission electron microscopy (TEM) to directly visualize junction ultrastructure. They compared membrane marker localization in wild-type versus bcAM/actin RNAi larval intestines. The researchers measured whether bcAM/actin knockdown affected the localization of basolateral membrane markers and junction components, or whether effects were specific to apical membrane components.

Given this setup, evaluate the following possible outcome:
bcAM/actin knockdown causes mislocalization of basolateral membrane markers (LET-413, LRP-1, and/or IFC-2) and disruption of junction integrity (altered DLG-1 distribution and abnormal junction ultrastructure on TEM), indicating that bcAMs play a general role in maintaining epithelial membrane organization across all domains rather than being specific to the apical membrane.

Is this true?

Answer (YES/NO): NO